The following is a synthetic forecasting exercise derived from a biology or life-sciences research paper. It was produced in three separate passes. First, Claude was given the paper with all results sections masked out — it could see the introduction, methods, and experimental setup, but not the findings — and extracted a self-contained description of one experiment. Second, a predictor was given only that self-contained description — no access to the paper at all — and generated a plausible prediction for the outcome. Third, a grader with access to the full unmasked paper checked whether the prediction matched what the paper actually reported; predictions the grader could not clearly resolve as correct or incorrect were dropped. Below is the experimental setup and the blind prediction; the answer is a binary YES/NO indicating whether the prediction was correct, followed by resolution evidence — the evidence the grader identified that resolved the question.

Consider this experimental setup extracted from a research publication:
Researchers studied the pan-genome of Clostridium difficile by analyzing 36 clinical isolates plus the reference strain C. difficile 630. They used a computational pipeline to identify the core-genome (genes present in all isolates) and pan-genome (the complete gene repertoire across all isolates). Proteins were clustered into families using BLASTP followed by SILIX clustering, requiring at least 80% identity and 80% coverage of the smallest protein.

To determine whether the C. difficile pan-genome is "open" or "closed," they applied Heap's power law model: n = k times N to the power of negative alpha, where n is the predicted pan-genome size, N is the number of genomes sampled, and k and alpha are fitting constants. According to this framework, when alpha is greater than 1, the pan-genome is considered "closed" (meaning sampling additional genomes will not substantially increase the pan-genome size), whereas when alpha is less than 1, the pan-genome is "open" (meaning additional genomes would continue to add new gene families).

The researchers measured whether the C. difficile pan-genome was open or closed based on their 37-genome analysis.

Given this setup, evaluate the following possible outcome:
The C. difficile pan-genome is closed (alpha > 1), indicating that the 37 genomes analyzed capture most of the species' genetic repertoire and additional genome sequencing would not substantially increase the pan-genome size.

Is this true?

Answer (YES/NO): NO